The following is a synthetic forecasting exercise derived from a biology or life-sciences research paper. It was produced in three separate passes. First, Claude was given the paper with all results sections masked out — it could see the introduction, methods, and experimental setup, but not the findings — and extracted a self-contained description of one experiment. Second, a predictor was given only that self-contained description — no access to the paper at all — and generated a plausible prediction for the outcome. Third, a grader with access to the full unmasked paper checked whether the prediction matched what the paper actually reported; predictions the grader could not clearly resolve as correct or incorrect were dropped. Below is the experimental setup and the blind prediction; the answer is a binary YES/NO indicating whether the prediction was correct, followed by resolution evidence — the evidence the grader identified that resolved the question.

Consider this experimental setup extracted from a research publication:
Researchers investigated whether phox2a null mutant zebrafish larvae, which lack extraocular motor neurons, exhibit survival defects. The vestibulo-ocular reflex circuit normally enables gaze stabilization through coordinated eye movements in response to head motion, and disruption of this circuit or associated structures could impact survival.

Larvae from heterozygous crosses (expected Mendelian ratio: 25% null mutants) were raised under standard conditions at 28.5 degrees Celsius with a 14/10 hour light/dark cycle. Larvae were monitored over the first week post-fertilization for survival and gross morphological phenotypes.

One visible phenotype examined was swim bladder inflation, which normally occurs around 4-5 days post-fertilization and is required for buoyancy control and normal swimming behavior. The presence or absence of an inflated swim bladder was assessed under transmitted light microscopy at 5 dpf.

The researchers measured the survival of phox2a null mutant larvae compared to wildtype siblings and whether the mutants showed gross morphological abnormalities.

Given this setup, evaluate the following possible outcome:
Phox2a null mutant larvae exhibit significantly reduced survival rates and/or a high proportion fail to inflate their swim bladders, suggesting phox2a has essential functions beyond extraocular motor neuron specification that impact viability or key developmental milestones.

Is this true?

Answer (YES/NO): YES